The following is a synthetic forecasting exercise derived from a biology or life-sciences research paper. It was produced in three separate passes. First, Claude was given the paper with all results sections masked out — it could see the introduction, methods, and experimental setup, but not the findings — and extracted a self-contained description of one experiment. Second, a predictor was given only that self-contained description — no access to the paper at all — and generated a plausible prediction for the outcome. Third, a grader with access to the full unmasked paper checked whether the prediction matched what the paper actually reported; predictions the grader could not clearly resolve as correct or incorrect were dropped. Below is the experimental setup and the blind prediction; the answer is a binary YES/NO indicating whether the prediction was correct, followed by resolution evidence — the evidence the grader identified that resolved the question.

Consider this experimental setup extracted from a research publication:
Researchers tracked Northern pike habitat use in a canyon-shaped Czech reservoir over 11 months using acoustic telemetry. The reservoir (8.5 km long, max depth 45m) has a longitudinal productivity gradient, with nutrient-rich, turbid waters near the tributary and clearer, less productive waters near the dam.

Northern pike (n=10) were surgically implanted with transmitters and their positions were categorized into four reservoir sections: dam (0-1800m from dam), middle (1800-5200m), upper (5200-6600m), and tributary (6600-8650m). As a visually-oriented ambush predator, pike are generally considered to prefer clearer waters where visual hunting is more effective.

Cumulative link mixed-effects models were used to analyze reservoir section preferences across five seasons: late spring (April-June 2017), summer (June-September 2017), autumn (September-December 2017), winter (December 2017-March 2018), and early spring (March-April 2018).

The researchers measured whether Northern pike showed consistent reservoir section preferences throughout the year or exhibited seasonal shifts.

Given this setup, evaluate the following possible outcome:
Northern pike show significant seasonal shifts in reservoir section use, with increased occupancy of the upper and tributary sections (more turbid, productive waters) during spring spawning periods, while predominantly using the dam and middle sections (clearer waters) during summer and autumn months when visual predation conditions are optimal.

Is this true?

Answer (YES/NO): NO